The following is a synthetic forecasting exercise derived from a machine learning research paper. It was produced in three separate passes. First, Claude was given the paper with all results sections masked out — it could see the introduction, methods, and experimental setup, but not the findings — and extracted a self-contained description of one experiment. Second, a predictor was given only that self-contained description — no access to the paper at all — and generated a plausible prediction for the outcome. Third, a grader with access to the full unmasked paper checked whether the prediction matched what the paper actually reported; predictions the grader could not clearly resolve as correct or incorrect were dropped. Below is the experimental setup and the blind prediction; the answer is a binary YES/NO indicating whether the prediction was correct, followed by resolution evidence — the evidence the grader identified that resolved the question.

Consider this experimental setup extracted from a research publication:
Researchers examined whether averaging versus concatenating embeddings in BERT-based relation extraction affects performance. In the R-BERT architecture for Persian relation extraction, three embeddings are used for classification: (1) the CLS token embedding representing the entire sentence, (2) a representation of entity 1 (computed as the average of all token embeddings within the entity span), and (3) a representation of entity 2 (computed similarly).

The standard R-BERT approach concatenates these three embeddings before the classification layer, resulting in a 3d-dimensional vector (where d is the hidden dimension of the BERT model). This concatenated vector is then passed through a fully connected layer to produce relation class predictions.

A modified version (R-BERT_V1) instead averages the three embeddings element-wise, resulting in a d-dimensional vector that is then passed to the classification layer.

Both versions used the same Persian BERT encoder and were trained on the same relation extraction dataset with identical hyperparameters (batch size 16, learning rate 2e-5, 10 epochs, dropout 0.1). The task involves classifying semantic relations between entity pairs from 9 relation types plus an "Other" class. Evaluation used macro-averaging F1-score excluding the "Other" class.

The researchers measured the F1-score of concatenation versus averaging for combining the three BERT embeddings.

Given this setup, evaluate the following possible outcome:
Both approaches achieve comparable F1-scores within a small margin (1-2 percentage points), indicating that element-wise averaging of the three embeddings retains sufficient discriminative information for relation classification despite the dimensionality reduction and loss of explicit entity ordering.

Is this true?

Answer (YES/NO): YES